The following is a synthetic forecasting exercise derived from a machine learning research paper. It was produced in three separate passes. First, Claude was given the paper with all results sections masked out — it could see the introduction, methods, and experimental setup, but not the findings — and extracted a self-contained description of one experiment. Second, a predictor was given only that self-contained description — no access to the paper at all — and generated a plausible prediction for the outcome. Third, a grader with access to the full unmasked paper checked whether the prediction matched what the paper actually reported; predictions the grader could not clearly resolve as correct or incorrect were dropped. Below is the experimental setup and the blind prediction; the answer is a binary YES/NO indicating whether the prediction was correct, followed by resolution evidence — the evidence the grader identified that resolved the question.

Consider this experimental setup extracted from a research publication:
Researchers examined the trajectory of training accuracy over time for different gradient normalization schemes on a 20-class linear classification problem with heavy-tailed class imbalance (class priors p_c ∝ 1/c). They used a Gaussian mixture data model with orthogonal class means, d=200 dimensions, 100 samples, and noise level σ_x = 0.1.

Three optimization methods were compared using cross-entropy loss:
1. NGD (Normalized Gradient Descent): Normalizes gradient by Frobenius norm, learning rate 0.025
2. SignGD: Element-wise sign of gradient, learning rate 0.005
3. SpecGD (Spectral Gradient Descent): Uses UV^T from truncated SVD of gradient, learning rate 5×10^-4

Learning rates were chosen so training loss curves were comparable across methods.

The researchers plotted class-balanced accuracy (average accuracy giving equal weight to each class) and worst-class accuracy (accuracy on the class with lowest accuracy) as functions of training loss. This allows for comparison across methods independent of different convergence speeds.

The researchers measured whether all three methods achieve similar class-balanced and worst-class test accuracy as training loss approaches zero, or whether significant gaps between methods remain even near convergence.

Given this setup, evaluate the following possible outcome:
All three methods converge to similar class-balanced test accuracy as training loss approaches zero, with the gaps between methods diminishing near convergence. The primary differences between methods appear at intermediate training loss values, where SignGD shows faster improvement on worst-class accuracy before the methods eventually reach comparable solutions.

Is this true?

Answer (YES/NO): NO